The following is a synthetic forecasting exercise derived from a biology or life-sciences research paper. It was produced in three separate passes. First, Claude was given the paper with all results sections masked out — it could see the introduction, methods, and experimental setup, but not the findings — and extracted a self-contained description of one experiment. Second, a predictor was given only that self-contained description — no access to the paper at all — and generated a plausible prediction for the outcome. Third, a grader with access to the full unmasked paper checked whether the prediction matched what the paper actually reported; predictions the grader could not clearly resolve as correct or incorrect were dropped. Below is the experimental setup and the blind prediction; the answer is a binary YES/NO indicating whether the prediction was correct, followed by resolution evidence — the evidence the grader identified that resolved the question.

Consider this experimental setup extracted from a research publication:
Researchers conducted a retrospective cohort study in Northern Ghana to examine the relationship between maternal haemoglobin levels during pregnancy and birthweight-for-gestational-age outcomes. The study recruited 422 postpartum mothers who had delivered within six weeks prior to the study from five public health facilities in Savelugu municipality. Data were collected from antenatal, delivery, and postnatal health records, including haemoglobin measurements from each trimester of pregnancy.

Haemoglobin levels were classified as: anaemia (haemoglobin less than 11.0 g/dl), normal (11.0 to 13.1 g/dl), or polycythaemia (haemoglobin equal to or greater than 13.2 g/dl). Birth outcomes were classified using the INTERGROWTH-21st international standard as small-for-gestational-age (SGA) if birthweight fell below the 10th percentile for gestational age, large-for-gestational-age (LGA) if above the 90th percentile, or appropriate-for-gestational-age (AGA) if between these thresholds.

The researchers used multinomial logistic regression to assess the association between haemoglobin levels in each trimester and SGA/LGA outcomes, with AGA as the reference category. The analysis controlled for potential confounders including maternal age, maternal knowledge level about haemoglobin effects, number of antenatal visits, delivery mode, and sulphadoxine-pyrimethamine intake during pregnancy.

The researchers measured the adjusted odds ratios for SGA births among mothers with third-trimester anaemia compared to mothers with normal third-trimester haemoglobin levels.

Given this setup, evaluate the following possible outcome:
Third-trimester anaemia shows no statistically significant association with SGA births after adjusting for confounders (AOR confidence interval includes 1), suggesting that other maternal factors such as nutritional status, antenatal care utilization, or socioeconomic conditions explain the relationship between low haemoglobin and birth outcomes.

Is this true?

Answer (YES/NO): NO